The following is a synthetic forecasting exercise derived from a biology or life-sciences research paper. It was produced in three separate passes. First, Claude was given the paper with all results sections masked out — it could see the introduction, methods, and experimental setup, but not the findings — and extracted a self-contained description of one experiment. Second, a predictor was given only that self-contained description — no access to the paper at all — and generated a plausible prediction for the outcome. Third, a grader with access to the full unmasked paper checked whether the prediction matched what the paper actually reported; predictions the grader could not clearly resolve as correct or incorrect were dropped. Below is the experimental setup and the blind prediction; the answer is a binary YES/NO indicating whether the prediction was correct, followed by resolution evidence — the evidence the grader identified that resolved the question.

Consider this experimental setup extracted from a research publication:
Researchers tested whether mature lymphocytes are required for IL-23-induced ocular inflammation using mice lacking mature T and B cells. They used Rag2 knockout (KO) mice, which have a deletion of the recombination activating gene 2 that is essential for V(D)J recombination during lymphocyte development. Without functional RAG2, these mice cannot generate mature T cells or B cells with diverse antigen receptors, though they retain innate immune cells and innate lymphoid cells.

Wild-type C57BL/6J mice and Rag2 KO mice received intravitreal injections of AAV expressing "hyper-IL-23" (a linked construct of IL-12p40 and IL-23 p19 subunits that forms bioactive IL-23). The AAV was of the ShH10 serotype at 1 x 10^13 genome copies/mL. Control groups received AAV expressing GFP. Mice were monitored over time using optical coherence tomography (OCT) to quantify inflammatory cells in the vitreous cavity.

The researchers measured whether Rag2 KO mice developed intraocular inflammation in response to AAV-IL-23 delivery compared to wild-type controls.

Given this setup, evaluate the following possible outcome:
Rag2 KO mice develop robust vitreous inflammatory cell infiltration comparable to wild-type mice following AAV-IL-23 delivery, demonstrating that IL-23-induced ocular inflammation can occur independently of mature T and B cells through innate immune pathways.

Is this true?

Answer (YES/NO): NO